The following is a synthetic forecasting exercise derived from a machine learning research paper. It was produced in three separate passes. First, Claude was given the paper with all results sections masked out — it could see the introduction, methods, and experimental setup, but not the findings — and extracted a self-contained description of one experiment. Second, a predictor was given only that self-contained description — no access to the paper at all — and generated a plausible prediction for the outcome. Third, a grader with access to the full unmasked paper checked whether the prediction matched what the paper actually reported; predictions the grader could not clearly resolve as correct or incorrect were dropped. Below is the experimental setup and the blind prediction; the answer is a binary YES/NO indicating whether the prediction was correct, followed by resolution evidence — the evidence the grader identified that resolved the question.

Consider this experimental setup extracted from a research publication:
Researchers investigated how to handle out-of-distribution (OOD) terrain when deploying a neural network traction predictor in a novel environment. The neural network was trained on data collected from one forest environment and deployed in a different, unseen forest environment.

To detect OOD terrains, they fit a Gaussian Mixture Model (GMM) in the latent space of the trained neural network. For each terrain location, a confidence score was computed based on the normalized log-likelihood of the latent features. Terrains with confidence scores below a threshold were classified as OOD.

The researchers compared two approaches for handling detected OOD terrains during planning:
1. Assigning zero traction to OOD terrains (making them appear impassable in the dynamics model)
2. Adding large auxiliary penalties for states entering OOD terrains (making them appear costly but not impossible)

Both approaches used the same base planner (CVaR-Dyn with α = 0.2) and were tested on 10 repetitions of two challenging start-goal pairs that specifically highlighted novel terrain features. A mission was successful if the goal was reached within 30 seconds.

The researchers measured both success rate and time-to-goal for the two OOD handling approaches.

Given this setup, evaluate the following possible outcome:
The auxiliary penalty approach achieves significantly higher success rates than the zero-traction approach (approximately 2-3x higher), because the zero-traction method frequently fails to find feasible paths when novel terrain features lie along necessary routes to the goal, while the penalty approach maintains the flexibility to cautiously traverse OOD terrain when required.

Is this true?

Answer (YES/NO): NO